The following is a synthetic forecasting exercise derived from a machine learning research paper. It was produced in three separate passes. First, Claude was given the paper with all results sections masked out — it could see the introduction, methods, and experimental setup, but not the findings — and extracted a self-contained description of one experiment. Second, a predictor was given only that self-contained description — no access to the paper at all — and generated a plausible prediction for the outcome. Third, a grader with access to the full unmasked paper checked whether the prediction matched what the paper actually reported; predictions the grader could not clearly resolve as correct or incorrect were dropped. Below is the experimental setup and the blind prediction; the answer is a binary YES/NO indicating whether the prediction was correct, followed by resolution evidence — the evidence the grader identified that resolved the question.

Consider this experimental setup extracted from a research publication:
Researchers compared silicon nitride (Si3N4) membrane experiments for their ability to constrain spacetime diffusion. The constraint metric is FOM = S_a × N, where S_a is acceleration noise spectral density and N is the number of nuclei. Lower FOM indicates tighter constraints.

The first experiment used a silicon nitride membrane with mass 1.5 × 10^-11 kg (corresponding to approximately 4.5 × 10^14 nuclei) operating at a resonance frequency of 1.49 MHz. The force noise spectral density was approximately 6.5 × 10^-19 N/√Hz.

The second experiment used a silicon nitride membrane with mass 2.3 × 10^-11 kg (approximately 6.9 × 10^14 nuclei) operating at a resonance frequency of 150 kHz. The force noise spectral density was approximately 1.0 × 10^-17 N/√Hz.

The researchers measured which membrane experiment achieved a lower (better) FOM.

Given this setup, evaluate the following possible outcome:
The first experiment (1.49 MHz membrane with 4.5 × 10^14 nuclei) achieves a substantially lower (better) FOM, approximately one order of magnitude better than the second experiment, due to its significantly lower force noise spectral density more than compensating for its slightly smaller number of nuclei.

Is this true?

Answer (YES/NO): NO